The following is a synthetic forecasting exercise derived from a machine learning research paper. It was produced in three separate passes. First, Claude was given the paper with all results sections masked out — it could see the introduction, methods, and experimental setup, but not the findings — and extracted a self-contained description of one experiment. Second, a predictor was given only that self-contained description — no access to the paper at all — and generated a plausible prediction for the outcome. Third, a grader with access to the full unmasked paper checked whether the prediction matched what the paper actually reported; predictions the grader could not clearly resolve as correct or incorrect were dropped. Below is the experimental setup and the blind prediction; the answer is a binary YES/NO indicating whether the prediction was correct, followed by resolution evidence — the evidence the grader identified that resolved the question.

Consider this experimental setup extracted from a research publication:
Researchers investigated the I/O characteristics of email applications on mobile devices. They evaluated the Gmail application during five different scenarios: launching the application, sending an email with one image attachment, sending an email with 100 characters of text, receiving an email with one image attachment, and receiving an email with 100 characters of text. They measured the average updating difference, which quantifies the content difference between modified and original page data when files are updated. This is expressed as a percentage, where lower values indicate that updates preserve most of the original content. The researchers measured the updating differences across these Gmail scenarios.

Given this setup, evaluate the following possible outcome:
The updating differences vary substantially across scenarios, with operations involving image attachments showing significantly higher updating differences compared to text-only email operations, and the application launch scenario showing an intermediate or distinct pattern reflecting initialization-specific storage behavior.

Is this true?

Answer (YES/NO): NO